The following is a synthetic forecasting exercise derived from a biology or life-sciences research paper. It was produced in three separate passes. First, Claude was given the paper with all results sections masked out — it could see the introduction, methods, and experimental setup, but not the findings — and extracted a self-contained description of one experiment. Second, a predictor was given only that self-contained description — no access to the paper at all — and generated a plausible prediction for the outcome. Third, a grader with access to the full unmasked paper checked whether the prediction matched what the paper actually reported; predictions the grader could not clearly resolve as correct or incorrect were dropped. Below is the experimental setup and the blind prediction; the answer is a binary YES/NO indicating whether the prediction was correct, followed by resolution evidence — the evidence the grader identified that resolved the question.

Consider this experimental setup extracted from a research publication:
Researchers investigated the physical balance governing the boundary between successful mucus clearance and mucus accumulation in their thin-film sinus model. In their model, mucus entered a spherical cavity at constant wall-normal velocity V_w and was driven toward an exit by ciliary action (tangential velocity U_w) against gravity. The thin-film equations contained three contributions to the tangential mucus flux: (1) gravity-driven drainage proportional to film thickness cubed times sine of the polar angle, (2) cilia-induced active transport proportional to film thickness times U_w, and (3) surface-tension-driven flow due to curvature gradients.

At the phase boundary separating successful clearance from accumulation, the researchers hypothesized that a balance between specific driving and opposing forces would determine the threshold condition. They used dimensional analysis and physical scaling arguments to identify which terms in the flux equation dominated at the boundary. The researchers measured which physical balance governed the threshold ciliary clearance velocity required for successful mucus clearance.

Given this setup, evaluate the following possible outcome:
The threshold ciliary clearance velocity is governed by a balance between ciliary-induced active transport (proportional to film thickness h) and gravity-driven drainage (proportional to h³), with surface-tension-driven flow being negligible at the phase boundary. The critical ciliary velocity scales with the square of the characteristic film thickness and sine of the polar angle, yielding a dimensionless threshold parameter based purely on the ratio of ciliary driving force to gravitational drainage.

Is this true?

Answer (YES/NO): NO